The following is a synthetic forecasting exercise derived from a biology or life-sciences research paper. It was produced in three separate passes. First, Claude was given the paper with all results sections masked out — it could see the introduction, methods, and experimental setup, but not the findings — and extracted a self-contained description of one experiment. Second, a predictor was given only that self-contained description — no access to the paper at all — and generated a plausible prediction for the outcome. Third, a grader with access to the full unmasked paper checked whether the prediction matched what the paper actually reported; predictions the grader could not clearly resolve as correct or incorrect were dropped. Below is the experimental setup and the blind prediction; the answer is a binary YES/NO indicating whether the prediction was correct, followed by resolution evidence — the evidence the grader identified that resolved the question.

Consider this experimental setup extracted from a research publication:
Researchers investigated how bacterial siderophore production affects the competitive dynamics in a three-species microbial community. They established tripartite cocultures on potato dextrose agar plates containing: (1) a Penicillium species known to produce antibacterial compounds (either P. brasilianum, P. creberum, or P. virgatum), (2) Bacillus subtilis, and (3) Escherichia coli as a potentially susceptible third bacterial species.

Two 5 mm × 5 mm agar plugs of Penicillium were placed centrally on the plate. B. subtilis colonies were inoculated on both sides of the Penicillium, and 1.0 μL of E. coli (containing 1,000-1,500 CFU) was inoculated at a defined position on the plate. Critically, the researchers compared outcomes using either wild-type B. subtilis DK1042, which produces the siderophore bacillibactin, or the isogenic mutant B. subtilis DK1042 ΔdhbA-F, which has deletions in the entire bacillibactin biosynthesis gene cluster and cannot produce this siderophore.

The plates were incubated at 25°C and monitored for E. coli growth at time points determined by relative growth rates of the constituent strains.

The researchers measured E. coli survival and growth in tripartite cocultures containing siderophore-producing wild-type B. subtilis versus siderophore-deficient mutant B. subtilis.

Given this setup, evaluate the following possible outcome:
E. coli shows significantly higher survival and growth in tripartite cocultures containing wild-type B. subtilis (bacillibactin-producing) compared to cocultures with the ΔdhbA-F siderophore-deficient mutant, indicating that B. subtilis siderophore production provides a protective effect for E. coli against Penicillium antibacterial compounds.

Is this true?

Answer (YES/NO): YES